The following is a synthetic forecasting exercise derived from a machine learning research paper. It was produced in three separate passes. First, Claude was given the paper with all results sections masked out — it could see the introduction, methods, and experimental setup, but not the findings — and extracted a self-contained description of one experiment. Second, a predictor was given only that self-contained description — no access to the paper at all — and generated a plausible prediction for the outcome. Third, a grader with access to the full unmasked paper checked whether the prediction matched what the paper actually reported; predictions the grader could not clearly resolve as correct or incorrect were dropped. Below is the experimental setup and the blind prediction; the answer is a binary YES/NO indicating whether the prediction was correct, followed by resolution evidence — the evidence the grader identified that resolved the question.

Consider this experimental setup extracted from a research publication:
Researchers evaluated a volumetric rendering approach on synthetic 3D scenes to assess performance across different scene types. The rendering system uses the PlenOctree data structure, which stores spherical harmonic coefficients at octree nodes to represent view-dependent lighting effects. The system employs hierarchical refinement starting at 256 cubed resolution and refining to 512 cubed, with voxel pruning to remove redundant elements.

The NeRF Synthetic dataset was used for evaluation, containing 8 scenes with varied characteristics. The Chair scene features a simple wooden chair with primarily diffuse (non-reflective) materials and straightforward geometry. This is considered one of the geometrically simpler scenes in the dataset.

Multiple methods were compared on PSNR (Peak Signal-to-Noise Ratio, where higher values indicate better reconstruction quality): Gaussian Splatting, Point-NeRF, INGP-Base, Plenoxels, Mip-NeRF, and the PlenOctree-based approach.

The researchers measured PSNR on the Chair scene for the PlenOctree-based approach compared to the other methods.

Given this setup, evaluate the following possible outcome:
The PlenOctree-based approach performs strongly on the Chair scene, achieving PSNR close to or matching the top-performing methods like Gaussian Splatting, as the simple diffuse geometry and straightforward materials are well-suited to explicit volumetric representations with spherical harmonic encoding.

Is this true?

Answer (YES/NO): NO